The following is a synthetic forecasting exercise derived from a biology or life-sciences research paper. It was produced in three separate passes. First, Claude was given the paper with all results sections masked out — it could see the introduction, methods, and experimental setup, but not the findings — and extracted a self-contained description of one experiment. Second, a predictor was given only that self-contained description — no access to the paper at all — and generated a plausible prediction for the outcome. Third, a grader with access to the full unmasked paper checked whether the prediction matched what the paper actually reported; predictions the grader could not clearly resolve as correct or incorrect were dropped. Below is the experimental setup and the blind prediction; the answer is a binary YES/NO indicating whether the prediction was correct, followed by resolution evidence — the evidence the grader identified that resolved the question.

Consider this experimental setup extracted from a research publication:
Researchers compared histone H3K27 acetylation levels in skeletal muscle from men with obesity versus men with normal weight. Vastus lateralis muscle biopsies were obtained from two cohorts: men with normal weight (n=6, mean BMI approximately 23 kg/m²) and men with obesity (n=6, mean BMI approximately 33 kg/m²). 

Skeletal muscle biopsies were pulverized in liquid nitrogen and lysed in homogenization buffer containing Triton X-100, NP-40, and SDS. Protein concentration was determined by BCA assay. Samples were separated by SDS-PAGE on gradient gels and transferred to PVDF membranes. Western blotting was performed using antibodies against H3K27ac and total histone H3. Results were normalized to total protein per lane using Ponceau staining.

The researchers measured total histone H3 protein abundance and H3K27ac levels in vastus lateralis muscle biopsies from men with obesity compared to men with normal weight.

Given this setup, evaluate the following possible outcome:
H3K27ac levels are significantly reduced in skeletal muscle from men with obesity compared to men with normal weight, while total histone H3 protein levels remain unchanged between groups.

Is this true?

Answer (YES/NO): NO